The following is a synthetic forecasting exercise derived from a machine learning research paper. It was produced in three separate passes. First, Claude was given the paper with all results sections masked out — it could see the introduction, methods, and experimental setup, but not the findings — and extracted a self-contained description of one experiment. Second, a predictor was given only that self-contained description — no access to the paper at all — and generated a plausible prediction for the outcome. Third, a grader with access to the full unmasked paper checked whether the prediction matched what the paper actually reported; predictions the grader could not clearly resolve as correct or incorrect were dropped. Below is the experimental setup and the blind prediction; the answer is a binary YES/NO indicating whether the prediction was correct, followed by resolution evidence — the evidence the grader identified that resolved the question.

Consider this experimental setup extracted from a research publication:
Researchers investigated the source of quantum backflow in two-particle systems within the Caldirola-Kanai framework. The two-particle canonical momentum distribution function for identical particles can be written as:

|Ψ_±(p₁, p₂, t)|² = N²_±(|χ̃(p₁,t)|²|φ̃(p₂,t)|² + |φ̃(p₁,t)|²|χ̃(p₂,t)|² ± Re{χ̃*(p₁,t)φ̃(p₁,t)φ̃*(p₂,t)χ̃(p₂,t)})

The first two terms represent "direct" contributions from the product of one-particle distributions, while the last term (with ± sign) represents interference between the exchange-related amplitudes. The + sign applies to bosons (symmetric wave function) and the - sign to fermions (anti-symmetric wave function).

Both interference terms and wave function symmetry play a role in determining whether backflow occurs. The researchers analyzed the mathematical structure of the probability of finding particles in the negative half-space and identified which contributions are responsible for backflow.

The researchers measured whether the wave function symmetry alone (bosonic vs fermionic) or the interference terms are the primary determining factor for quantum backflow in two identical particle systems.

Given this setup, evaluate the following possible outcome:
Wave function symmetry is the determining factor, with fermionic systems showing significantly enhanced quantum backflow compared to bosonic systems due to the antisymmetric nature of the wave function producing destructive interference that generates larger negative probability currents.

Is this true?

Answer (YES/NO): NO